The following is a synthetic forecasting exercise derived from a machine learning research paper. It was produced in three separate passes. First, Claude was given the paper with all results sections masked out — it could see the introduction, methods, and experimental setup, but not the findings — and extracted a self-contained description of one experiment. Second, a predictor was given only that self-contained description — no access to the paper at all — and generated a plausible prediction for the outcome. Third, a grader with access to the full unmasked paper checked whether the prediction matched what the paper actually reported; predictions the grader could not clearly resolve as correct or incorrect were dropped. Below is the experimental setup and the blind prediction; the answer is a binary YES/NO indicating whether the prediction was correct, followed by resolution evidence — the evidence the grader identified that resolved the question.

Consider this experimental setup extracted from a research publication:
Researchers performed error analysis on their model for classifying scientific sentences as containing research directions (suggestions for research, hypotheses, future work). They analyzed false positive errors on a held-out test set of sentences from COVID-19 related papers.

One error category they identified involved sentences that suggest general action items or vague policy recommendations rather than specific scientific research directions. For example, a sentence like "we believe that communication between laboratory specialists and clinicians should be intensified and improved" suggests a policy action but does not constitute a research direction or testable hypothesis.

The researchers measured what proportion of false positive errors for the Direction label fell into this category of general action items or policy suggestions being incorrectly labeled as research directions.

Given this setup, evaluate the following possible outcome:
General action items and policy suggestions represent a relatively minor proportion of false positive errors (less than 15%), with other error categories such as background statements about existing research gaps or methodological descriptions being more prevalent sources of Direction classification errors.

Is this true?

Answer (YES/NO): NO